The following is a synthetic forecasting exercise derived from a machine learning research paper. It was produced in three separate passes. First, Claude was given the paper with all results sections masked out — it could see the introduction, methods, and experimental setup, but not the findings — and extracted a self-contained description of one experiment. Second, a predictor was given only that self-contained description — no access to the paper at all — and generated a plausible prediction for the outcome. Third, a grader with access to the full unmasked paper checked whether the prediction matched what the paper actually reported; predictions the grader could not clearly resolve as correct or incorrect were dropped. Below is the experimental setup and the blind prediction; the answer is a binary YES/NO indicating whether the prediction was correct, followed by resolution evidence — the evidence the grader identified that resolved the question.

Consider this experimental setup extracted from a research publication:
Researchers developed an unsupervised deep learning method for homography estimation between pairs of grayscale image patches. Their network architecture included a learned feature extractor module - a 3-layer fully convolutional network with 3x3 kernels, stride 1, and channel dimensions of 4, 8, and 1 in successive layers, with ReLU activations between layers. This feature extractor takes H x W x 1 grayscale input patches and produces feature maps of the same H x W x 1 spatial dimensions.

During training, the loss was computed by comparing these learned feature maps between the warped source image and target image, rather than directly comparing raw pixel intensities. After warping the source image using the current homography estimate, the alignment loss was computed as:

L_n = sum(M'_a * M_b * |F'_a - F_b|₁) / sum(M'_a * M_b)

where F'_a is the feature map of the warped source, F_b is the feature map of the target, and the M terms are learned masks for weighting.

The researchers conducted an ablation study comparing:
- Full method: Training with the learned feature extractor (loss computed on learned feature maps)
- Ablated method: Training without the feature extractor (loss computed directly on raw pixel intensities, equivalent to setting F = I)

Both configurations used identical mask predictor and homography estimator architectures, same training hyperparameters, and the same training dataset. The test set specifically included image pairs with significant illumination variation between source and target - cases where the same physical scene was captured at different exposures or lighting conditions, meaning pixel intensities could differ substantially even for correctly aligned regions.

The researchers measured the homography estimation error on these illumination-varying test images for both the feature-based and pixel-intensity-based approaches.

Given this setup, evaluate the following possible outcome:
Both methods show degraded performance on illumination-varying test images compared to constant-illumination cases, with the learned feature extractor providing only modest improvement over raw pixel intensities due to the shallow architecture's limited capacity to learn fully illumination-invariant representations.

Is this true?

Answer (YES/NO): NO